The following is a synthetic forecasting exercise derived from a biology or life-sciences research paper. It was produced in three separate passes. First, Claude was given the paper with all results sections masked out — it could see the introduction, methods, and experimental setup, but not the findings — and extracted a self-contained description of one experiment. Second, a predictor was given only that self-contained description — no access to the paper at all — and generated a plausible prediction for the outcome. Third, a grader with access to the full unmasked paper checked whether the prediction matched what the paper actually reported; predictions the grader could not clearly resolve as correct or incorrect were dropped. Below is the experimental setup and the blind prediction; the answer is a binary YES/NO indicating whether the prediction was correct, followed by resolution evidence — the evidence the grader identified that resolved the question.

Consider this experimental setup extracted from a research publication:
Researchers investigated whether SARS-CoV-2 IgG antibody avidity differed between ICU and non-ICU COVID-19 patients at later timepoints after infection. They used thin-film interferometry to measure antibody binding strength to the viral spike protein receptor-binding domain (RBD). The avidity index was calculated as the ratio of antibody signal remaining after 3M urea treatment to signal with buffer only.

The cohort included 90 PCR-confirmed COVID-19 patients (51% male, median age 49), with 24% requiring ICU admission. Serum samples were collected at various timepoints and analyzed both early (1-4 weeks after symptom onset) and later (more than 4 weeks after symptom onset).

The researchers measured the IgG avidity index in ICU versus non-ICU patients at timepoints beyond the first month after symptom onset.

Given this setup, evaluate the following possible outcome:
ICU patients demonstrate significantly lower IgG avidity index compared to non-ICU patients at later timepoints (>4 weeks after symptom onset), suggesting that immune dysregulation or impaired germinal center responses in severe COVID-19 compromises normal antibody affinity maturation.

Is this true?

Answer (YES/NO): NO